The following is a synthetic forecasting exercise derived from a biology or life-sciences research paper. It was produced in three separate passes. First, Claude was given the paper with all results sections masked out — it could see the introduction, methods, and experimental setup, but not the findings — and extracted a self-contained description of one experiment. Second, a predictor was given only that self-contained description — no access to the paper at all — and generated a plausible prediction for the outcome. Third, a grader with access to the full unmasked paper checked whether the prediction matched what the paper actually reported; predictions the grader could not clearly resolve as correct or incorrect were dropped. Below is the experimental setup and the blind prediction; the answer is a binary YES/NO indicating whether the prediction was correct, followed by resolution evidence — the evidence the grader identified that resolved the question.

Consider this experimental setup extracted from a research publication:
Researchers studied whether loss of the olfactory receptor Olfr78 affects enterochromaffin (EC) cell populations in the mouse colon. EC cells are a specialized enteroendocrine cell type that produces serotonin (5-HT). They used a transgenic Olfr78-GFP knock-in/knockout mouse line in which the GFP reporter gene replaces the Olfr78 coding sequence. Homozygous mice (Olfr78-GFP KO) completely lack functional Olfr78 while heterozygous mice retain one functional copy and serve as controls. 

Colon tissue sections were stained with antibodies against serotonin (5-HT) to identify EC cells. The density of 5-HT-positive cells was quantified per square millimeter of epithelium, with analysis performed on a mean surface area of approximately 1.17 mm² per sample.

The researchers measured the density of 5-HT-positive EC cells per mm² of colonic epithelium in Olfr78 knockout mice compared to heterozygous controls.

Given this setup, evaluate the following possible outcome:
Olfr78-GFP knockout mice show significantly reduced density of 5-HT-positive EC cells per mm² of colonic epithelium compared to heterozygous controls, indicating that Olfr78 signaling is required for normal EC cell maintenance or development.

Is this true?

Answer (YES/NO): YES